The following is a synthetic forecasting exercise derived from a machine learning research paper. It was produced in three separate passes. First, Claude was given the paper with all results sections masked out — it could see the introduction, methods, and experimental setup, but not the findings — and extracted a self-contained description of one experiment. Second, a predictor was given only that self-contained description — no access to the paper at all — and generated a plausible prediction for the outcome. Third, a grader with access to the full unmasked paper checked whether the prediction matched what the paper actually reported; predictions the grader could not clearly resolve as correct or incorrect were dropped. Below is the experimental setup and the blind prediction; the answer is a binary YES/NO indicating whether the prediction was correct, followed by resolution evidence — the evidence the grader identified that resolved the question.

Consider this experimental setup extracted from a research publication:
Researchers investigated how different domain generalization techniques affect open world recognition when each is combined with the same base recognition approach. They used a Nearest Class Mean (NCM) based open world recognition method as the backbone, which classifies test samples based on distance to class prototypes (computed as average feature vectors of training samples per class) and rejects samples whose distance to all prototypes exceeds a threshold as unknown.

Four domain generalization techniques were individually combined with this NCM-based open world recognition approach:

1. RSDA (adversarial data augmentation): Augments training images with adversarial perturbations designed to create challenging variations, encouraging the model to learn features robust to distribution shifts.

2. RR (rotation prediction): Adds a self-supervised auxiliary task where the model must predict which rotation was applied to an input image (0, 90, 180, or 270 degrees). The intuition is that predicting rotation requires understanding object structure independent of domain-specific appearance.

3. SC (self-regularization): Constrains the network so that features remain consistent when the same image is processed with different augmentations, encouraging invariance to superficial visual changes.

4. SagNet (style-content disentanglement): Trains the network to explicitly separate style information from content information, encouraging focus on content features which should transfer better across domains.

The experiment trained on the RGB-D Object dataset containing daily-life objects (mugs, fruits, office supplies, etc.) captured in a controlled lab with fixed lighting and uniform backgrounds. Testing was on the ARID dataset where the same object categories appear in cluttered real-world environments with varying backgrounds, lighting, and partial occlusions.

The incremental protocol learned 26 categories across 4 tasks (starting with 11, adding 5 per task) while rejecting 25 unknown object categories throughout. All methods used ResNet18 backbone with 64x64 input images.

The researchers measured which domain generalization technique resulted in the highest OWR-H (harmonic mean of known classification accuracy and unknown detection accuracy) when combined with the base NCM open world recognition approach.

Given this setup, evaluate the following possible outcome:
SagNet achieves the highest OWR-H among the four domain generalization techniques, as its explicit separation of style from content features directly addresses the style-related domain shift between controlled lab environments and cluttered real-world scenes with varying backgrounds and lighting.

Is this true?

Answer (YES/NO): NO